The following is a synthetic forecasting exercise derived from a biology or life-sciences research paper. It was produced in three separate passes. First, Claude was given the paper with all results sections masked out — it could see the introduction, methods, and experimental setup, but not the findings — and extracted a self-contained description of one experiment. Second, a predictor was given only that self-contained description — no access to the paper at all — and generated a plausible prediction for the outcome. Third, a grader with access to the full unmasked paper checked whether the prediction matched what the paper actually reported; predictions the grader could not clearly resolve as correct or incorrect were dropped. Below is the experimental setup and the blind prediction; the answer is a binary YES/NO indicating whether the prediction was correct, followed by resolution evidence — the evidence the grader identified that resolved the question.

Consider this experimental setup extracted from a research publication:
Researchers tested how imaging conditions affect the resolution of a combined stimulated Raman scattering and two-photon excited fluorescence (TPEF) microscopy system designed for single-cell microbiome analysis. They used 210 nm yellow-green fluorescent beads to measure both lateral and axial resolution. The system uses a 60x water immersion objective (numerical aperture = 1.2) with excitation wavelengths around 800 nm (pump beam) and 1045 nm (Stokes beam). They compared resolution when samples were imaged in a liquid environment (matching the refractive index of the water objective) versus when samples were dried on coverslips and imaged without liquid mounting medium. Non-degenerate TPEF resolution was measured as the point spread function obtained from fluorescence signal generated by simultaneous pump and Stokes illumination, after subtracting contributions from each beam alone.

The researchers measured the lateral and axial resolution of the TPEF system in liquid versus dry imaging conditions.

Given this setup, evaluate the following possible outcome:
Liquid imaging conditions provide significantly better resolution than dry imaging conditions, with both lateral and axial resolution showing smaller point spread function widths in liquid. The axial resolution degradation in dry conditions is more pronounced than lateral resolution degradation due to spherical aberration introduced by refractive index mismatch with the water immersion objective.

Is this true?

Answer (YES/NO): YES